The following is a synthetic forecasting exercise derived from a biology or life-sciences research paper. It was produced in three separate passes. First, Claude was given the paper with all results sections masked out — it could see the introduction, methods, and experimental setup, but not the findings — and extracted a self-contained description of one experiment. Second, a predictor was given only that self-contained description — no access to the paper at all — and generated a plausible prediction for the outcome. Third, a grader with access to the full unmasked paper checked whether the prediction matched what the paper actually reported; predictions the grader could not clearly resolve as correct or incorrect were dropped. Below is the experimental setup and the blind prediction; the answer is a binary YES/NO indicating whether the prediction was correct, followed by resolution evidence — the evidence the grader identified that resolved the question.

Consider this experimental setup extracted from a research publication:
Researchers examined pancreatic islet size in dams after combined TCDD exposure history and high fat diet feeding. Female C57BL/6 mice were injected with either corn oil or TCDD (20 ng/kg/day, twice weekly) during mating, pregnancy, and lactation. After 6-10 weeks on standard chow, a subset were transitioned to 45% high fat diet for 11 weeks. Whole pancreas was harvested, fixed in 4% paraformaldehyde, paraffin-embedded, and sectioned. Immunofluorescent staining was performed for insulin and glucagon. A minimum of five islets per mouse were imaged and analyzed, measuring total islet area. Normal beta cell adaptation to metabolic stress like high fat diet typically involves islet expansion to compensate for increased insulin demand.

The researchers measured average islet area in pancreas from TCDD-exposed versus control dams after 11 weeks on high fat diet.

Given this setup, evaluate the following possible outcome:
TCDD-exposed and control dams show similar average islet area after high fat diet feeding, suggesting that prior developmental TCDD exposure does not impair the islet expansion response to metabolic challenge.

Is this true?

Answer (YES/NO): NO